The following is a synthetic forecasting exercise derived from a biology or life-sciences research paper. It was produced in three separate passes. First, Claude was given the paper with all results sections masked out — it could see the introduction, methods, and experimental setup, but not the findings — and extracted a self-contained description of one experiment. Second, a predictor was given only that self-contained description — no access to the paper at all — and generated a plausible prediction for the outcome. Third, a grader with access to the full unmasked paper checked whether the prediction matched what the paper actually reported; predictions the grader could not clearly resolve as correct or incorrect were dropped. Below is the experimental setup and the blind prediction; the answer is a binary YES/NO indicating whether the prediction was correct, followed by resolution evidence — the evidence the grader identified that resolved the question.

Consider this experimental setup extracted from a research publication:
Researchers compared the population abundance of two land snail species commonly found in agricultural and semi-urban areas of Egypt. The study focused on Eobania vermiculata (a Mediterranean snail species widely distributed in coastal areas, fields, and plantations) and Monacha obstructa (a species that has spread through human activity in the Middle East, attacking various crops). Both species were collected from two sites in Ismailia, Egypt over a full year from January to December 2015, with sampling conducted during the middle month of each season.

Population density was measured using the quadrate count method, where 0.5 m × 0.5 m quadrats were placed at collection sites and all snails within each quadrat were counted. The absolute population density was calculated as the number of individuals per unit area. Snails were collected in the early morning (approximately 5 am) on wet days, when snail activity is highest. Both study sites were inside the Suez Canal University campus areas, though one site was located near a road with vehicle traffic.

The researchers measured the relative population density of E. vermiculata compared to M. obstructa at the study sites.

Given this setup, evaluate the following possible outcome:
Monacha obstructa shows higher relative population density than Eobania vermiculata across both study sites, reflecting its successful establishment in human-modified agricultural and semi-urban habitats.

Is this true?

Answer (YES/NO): NO